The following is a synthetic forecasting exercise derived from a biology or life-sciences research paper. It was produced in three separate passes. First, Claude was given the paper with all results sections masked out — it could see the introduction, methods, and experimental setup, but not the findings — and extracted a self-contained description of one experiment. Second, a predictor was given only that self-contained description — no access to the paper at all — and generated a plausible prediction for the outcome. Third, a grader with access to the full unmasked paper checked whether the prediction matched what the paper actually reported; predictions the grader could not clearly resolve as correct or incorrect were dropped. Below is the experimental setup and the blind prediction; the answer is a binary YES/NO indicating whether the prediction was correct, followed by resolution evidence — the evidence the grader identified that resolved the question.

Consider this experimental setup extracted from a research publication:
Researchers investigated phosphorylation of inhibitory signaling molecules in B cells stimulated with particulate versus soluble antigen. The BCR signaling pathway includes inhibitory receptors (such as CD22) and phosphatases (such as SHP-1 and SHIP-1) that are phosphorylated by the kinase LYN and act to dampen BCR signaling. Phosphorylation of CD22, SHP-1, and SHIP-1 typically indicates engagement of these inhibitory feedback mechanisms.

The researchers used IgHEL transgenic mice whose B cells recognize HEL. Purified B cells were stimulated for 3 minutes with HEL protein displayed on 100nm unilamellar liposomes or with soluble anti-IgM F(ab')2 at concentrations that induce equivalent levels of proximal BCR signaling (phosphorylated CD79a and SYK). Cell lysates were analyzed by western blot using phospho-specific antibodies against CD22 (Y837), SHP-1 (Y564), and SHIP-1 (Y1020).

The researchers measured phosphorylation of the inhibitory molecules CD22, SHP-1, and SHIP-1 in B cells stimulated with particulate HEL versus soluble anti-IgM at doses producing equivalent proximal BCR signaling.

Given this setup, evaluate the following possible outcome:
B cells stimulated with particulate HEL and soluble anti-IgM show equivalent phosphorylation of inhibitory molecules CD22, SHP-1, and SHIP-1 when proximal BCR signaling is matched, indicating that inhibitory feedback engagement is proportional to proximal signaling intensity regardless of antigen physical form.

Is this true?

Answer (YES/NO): NO